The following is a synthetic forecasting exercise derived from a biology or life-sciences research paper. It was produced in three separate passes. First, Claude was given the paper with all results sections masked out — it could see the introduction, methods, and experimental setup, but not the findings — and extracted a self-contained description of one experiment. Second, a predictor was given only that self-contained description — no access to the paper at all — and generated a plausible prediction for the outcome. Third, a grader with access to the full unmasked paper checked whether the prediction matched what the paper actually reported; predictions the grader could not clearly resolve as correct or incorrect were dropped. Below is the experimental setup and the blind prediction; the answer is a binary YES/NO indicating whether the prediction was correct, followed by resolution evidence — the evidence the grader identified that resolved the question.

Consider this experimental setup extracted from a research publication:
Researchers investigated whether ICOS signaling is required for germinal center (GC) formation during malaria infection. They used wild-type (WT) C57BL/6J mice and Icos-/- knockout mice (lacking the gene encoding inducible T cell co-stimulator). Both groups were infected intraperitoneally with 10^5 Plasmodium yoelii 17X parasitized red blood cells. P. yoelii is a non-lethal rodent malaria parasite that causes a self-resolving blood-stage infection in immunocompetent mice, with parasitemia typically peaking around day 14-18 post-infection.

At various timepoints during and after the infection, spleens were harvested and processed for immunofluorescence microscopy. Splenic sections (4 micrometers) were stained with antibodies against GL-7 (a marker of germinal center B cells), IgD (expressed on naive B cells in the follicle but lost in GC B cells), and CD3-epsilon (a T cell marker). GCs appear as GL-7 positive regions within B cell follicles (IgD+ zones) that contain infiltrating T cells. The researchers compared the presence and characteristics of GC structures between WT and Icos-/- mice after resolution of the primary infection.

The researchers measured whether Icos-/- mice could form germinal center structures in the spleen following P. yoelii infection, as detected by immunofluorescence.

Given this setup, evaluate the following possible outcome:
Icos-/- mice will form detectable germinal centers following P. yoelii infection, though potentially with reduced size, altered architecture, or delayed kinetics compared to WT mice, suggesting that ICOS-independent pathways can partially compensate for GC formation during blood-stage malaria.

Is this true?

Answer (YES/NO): YES